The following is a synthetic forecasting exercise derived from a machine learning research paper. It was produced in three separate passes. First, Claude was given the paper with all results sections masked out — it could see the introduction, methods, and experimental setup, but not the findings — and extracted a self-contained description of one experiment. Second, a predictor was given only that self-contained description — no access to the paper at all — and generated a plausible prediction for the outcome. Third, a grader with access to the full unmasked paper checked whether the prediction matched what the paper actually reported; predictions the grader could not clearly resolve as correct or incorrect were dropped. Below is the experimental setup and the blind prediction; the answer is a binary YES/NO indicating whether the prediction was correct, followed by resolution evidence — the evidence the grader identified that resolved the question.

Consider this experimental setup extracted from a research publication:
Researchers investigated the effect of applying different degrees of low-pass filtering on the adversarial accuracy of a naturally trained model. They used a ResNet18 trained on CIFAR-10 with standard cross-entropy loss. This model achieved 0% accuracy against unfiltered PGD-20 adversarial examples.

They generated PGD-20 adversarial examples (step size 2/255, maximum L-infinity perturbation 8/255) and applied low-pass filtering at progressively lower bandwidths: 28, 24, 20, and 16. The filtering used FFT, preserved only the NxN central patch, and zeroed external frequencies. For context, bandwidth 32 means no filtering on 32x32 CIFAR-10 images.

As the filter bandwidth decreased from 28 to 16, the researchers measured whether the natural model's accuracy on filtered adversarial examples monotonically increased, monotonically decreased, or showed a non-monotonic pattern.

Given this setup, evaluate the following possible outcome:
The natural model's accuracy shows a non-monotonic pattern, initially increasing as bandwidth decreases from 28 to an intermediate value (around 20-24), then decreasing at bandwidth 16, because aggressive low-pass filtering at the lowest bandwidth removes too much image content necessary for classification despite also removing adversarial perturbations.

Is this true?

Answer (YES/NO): YES